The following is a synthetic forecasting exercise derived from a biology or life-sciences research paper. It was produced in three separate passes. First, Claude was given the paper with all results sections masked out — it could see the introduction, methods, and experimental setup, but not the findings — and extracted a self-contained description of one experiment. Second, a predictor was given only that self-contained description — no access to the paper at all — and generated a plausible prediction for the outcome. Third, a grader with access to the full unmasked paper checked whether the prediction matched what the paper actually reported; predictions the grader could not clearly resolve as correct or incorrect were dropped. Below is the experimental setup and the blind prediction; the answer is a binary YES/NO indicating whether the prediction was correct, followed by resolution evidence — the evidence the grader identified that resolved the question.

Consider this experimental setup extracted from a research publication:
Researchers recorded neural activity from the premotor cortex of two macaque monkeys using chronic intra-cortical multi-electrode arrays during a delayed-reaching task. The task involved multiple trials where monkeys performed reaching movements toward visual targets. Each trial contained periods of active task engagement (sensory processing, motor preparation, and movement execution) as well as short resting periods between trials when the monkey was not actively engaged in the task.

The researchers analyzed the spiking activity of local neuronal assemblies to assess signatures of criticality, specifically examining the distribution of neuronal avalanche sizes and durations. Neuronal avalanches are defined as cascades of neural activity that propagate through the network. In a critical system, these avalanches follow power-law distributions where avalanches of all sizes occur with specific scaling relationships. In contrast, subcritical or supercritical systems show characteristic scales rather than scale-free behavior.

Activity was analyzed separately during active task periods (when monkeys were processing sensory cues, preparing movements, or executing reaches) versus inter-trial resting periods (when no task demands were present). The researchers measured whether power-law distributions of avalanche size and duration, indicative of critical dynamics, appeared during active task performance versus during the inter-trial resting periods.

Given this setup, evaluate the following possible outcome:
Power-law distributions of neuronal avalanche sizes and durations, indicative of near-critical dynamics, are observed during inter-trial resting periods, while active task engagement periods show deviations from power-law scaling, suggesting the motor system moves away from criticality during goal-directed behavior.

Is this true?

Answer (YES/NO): YES